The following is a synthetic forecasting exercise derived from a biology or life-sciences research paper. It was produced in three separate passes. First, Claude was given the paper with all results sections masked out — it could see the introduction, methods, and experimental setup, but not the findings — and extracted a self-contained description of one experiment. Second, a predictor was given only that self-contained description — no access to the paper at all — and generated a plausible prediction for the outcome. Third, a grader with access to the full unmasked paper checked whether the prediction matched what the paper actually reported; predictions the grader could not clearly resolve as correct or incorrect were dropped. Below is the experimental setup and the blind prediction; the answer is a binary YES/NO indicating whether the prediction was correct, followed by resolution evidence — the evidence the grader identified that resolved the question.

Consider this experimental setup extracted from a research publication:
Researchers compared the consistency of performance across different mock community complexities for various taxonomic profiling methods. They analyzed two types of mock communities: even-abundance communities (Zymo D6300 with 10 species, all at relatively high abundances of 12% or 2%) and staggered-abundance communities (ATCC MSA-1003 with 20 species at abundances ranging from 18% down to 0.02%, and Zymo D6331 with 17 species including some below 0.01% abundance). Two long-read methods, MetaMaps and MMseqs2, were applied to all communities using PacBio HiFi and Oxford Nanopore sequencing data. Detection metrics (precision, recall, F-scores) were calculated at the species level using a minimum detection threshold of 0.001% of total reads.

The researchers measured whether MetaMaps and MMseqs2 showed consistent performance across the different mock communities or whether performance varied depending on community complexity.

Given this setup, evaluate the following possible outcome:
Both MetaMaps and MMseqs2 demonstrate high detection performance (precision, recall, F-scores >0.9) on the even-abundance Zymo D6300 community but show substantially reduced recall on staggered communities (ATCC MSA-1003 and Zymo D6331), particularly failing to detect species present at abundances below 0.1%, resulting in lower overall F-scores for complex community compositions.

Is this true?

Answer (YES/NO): NO